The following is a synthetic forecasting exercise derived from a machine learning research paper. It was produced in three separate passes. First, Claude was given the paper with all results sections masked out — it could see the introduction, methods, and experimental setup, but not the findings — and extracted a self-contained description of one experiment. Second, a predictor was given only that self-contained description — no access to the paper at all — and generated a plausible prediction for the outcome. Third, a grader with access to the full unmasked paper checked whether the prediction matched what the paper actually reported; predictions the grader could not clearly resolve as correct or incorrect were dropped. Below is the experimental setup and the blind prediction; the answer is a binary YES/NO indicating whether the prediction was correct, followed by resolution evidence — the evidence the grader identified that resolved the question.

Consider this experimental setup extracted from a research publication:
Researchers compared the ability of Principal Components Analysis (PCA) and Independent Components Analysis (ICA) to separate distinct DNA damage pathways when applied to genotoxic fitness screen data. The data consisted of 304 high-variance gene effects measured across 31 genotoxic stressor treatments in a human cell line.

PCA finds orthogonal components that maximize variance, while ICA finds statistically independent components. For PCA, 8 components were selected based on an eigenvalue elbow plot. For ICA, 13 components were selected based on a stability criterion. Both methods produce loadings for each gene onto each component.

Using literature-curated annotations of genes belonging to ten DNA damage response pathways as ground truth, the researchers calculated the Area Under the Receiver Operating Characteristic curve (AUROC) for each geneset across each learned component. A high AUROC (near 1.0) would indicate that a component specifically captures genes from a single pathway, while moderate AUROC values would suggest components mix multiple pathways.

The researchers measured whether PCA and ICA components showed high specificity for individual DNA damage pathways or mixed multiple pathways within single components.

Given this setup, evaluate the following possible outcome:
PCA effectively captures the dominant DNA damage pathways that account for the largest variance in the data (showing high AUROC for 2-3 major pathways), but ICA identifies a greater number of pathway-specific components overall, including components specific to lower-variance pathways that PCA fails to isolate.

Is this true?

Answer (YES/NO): NO